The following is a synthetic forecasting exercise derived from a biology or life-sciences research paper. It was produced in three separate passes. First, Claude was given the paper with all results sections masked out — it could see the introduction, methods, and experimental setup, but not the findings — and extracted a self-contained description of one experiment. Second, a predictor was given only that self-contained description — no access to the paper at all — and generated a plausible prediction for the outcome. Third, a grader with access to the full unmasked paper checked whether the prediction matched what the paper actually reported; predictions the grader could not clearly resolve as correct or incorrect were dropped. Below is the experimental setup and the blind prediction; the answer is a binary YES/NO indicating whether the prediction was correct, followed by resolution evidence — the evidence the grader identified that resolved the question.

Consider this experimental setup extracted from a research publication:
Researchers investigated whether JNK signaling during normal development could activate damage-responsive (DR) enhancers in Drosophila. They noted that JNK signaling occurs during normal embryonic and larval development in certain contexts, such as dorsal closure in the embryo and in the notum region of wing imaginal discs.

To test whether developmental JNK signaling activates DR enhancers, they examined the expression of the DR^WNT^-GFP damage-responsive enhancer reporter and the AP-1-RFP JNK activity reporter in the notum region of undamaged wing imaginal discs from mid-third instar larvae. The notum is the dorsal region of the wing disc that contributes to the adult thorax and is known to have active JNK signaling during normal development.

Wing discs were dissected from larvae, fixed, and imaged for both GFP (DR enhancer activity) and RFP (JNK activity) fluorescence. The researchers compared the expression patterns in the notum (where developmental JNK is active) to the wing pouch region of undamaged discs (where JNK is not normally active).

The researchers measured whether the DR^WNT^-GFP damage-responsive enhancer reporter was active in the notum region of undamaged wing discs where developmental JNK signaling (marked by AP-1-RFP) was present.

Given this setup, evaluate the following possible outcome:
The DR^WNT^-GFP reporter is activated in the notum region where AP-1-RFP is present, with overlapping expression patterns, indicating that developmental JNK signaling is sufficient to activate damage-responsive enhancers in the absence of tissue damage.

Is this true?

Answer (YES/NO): NO